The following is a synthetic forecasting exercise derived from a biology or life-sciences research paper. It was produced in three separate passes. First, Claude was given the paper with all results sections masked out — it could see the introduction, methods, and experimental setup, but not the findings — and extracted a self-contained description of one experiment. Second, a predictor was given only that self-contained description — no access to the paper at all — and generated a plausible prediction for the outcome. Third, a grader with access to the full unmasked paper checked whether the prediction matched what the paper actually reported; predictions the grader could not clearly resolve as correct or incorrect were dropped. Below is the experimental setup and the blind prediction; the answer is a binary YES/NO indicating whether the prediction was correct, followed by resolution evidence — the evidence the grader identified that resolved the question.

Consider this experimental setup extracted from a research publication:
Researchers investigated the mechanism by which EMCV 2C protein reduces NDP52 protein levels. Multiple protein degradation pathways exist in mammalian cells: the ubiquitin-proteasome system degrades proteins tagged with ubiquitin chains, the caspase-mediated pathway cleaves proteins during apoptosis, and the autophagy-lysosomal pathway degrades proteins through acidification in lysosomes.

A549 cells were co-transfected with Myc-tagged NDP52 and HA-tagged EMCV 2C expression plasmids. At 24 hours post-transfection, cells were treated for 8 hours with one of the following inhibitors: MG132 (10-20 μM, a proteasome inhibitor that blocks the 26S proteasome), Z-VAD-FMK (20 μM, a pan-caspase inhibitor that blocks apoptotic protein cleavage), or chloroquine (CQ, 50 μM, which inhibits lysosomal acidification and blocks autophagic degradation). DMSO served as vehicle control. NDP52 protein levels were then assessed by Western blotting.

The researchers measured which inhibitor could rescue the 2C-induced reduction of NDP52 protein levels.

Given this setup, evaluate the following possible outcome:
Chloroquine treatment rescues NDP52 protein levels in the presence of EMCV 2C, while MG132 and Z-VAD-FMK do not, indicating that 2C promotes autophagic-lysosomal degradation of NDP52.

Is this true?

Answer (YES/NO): YES